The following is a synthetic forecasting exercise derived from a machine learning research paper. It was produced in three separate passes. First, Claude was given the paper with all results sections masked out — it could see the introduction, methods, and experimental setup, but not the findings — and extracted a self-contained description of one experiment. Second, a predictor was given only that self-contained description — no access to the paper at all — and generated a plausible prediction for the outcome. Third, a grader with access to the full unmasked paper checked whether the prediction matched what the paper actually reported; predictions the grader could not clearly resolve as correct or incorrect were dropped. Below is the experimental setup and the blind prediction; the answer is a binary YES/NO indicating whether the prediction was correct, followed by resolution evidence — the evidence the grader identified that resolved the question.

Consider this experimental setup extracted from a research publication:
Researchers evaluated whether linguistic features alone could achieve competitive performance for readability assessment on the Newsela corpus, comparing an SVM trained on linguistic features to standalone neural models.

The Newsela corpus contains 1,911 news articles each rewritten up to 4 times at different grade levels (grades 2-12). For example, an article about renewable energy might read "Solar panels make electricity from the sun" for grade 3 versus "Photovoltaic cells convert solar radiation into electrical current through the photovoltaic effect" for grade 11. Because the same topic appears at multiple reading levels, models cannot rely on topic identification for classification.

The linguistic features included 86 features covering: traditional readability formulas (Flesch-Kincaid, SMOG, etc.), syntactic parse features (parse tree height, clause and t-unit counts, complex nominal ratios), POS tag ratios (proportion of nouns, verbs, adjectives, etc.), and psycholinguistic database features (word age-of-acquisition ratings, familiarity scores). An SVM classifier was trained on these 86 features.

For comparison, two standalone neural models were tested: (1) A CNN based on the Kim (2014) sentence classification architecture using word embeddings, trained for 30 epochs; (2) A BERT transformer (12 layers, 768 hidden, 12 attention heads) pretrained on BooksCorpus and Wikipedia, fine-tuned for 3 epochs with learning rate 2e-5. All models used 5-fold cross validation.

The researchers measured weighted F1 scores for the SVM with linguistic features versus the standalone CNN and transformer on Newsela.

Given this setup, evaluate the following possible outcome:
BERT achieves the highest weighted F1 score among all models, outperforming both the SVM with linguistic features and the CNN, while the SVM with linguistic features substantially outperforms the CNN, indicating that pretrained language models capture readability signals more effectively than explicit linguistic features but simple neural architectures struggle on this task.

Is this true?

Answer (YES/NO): NO